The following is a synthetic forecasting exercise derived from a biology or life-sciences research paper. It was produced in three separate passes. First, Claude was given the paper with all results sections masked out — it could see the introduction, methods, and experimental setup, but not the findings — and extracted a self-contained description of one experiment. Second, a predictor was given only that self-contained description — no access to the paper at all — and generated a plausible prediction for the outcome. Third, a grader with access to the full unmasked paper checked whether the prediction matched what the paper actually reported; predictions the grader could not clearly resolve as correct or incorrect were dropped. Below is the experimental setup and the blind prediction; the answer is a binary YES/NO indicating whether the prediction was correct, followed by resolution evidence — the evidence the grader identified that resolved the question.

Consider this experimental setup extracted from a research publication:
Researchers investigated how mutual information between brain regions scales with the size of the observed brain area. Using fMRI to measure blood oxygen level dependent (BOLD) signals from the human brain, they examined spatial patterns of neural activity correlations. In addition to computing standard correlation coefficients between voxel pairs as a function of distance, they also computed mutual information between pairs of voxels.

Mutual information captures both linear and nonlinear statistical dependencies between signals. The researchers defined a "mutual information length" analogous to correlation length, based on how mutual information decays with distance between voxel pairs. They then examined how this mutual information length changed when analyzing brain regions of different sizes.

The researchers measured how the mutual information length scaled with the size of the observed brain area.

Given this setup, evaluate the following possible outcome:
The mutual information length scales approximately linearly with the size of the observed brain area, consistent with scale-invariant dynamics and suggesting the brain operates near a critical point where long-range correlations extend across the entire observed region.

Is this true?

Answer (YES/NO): YES